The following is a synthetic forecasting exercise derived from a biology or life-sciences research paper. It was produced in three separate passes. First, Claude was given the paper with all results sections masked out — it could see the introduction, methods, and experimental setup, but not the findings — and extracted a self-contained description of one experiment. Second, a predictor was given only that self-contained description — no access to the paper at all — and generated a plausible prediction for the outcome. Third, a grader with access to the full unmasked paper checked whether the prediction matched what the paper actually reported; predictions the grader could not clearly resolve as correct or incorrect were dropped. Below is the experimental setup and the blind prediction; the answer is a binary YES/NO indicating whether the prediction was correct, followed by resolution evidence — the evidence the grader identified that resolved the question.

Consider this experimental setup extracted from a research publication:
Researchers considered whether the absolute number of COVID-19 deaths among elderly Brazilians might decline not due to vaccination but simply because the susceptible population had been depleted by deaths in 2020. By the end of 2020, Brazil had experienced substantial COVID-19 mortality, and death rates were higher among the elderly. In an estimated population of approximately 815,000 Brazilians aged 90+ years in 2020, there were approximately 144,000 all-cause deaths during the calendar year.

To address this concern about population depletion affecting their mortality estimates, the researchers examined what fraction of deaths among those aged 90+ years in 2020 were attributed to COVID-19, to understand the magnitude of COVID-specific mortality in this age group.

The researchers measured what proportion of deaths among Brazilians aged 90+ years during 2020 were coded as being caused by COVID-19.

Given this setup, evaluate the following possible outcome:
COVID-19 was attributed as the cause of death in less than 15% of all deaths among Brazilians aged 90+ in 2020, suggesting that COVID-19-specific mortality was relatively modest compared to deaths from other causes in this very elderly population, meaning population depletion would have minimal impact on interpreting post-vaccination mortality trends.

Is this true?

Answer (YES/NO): YES